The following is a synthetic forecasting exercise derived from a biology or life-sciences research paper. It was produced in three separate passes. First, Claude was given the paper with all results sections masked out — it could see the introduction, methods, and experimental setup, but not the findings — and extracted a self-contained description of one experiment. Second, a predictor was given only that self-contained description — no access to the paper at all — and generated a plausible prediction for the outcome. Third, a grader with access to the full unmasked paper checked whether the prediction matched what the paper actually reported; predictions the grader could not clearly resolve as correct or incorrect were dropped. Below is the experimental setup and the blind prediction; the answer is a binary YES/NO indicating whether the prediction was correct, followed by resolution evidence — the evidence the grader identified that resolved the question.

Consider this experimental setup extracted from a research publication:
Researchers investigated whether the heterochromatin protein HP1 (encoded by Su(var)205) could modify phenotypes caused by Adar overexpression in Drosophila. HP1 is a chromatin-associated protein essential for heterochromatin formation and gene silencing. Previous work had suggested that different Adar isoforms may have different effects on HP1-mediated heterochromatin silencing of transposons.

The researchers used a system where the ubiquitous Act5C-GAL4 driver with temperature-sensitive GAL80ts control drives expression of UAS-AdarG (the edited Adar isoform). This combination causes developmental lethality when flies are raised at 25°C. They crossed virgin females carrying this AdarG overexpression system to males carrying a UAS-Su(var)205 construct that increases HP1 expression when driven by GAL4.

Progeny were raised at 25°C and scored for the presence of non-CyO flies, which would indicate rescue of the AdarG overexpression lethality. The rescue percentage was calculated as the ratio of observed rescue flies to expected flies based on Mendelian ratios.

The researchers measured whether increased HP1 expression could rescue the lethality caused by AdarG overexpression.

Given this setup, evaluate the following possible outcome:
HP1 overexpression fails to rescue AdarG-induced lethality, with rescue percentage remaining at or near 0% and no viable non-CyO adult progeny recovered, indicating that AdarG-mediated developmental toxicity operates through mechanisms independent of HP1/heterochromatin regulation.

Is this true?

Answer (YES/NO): NO